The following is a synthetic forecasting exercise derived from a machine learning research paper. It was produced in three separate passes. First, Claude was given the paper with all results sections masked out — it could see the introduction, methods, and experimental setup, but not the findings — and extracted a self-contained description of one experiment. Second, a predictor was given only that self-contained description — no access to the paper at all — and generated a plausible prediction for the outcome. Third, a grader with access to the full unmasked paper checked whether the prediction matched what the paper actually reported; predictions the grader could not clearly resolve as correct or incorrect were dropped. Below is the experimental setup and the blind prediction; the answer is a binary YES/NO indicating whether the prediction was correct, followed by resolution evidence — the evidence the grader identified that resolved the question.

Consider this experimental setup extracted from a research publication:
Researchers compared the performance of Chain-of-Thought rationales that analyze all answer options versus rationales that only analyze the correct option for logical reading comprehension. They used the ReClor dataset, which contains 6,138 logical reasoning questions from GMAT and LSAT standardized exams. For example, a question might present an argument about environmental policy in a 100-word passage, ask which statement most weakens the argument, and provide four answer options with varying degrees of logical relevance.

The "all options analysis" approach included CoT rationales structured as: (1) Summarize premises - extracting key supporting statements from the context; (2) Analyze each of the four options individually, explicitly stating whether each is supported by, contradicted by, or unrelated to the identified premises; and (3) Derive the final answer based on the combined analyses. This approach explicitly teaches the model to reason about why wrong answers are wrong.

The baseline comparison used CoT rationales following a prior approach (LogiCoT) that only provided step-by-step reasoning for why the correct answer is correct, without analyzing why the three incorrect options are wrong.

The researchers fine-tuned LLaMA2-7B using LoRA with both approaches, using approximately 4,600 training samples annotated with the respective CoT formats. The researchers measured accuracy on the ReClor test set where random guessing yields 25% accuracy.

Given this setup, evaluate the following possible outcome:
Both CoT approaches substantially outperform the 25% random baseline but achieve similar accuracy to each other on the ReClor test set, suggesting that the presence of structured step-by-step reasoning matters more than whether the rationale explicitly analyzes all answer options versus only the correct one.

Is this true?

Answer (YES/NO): NO